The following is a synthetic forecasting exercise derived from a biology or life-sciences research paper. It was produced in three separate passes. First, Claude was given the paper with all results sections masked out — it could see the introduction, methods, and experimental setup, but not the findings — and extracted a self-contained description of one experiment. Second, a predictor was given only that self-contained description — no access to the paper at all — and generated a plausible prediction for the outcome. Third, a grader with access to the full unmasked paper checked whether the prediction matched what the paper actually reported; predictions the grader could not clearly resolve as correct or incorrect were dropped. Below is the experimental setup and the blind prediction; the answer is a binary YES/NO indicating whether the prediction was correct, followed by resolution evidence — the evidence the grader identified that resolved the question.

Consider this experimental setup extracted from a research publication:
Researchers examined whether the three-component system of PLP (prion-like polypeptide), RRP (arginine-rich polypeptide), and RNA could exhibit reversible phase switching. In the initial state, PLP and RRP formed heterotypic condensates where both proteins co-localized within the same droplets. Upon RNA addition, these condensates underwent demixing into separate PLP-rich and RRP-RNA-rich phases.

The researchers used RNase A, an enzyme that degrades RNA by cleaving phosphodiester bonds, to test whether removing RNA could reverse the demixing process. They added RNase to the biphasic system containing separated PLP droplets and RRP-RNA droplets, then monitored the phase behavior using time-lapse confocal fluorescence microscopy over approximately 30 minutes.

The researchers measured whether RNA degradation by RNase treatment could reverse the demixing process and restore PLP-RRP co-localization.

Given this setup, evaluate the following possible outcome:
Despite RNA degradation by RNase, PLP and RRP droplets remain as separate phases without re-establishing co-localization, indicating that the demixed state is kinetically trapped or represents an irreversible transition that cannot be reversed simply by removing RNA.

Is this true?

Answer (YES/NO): NO